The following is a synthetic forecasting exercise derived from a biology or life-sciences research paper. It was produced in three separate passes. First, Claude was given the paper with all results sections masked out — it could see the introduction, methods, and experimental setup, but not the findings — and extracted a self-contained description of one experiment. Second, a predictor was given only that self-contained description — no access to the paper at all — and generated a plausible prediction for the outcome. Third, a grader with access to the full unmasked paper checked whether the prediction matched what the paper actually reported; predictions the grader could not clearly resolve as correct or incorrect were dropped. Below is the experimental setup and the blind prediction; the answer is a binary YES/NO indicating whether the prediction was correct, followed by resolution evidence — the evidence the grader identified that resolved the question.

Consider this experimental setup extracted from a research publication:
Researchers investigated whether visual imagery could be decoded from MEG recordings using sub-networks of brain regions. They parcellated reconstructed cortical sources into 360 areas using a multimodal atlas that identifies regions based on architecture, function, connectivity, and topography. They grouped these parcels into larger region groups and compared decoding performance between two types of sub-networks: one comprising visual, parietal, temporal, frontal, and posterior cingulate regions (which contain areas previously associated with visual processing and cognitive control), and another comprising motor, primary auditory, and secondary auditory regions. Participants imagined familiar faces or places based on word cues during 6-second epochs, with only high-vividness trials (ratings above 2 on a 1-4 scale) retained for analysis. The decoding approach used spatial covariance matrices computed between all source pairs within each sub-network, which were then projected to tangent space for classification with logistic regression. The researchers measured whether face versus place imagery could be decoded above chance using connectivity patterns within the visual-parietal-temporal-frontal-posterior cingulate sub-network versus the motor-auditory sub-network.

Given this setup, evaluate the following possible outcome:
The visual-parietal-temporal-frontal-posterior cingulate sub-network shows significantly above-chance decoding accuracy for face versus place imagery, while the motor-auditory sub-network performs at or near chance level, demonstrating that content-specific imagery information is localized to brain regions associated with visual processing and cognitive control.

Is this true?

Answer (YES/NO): NO